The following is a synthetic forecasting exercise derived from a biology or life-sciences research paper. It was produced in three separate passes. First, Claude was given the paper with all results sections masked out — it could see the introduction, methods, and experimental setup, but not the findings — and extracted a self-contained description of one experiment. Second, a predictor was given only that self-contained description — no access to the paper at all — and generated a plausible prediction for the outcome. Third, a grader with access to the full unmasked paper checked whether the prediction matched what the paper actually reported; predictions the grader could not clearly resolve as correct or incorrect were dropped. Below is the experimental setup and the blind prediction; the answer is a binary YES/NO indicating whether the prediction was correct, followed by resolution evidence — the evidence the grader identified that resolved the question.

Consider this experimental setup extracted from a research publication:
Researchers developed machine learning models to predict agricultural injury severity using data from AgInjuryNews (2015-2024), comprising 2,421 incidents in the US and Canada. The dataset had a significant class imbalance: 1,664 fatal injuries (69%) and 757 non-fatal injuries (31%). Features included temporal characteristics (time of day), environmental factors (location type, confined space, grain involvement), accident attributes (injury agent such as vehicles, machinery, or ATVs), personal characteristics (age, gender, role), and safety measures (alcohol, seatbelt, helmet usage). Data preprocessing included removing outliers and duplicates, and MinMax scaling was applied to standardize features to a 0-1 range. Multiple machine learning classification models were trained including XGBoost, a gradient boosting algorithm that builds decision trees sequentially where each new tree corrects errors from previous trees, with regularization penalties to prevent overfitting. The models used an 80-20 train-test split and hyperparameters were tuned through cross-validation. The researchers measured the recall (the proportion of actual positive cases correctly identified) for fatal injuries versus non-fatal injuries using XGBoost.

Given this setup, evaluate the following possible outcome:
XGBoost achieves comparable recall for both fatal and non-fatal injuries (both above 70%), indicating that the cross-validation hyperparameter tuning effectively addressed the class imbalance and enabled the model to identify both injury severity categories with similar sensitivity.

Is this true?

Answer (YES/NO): NO